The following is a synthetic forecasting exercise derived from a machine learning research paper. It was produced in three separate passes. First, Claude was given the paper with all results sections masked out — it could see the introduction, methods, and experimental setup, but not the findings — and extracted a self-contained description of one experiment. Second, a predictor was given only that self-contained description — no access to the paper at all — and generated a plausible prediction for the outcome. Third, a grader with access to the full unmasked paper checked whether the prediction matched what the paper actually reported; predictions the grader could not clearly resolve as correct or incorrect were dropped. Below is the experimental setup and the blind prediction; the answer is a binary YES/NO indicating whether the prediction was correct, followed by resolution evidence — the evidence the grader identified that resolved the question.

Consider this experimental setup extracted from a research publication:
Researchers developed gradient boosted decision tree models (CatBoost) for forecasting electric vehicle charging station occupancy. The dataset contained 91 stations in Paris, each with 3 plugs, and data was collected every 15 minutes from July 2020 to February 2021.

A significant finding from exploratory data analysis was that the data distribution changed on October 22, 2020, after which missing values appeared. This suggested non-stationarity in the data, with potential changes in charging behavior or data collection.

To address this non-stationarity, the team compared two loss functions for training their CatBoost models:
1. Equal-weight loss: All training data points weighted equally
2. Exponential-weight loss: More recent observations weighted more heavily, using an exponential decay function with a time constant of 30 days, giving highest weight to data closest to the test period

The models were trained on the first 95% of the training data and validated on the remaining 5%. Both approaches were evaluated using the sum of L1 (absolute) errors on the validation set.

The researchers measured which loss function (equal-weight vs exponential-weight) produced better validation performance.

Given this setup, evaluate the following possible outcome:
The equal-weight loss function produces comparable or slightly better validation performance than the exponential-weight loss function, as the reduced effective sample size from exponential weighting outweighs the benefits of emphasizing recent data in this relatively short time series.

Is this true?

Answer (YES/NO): NO